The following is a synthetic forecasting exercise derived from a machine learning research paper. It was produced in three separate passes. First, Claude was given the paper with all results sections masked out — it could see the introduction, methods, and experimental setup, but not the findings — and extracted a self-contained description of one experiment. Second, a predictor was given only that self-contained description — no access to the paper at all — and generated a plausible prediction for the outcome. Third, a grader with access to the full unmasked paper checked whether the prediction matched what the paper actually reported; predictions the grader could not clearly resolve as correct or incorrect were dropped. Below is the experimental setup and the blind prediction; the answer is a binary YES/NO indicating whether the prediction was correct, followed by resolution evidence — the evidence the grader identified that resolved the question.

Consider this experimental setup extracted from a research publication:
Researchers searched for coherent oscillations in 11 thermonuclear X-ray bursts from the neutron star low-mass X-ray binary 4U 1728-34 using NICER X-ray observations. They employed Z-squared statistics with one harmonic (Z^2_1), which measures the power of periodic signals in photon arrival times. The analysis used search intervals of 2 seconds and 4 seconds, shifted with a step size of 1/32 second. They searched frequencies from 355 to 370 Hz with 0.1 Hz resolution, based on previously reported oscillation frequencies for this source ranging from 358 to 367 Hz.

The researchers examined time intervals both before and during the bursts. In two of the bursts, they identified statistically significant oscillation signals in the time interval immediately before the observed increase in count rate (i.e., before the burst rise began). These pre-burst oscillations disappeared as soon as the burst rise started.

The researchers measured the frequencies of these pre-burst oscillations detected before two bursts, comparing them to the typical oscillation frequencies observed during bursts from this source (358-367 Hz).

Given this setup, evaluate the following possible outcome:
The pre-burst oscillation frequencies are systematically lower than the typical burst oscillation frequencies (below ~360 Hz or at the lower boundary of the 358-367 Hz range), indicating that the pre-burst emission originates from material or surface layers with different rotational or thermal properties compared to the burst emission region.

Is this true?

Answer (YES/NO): YES